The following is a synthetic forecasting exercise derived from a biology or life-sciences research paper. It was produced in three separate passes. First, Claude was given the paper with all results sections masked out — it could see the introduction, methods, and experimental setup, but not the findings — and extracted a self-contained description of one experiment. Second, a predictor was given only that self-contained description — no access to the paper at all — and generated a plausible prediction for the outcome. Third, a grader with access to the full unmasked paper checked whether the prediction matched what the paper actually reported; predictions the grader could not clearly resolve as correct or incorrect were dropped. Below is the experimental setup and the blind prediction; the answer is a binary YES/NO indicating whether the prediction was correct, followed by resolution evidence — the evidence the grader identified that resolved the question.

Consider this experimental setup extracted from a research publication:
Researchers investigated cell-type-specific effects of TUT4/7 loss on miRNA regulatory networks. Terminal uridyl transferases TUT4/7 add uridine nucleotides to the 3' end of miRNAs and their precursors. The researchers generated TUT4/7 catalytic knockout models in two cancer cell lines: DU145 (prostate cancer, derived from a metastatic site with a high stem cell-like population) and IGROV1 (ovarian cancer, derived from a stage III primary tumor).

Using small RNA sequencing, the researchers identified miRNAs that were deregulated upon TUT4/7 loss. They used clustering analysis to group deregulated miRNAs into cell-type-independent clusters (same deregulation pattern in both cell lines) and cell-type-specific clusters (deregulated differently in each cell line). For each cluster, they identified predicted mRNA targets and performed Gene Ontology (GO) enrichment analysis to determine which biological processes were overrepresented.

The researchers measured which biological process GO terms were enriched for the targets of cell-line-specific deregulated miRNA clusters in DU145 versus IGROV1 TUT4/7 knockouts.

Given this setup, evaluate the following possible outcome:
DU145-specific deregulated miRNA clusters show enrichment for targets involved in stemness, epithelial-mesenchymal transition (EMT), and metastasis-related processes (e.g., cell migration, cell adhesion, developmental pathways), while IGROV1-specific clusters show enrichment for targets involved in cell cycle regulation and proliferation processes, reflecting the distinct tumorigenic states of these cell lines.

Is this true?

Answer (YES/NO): NO